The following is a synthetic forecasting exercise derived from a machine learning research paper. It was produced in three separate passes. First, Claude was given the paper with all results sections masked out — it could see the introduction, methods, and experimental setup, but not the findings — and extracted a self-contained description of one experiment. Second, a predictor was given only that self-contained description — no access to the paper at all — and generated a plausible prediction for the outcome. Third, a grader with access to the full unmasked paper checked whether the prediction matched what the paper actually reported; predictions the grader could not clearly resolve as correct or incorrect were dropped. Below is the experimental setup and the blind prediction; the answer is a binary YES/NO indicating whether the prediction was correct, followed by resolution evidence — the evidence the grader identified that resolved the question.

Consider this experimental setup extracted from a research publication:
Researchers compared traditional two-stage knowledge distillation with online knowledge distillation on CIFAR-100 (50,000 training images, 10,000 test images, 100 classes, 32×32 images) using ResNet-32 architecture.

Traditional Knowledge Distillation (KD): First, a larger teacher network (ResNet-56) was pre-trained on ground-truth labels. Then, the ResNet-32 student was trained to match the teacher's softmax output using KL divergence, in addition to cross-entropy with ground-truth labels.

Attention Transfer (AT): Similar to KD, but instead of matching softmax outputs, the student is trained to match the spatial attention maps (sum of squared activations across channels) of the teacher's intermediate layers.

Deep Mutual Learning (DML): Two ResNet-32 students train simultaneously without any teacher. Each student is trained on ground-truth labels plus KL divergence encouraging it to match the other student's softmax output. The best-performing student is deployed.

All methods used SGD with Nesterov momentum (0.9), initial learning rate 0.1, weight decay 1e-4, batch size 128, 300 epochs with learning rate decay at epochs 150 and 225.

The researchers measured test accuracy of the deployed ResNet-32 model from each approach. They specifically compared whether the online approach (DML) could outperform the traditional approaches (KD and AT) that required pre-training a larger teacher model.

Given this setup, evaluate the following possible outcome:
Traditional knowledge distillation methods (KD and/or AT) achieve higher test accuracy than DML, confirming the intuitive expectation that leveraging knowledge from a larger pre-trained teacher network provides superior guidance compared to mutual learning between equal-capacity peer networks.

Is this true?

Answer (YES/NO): NO